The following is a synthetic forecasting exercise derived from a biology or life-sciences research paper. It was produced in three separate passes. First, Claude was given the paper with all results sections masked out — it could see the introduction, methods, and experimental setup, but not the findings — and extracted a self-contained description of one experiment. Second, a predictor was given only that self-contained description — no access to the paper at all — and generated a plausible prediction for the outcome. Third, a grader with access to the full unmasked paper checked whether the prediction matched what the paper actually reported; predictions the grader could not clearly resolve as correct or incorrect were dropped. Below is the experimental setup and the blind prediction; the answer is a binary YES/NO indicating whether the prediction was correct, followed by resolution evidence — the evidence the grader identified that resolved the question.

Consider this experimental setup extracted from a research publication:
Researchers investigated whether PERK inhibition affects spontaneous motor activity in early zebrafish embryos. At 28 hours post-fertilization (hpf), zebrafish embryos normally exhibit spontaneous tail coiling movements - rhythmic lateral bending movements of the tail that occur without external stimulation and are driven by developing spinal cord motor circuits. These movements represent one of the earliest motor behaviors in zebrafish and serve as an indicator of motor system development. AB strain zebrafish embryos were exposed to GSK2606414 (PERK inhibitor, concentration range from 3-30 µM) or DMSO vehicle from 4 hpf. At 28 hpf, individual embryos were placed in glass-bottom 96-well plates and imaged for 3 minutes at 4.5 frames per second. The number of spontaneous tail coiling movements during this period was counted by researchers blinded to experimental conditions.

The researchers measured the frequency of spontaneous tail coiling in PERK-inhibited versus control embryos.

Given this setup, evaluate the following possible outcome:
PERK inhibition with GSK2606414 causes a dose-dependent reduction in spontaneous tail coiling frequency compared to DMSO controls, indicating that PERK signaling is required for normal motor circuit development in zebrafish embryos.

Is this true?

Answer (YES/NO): NO